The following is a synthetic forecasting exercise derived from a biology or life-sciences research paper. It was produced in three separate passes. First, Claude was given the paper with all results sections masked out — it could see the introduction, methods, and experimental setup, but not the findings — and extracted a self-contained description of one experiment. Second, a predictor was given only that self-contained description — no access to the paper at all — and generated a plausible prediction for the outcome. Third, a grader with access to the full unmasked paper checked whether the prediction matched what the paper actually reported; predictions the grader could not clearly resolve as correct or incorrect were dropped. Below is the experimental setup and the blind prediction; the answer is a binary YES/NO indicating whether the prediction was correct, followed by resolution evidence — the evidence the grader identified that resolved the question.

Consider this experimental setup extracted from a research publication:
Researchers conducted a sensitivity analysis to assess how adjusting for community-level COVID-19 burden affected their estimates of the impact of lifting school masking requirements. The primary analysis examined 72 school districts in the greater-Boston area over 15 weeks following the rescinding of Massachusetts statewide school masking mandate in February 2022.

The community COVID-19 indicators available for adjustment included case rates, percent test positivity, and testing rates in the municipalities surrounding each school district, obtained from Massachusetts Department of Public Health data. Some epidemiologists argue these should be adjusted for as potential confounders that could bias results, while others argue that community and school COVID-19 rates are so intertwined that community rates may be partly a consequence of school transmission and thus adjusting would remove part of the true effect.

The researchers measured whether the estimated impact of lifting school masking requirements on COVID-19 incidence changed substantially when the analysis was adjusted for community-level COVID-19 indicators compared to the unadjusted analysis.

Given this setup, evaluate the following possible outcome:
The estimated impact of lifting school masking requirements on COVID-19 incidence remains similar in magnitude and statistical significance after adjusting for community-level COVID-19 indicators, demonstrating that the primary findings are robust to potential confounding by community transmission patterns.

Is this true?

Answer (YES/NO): YES